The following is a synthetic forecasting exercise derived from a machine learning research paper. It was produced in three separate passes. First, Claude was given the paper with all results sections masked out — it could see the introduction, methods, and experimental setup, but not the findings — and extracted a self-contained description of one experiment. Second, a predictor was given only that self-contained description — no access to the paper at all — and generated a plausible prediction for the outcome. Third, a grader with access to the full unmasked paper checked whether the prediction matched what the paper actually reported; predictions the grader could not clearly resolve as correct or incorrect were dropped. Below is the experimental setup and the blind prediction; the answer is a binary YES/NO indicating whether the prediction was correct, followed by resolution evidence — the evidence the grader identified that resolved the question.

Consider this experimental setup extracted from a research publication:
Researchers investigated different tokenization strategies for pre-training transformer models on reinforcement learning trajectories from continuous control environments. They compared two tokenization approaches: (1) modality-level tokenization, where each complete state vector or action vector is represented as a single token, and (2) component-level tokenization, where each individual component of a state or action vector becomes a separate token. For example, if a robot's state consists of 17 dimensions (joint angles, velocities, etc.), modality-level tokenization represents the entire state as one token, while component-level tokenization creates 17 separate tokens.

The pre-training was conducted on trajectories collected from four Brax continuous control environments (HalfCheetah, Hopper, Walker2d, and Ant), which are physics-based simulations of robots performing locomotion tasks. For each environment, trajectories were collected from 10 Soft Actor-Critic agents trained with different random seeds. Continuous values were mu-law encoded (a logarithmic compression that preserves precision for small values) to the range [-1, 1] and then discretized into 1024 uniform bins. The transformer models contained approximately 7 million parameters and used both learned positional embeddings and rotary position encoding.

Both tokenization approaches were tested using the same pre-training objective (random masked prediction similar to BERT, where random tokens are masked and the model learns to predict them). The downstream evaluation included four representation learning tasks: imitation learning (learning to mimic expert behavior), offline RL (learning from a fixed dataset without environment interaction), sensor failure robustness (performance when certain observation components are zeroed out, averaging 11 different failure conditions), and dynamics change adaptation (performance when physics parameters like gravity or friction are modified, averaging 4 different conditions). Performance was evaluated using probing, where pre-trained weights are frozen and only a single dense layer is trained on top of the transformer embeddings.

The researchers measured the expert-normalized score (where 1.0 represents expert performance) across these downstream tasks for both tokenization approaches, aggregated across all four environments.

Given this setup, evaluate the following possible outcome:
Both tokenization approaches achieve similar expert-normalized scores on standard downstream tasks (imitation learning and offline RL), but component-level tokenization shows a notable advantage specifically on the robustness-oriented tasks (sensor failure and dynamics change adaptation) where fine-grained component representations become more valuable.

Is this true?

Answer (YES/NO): NO